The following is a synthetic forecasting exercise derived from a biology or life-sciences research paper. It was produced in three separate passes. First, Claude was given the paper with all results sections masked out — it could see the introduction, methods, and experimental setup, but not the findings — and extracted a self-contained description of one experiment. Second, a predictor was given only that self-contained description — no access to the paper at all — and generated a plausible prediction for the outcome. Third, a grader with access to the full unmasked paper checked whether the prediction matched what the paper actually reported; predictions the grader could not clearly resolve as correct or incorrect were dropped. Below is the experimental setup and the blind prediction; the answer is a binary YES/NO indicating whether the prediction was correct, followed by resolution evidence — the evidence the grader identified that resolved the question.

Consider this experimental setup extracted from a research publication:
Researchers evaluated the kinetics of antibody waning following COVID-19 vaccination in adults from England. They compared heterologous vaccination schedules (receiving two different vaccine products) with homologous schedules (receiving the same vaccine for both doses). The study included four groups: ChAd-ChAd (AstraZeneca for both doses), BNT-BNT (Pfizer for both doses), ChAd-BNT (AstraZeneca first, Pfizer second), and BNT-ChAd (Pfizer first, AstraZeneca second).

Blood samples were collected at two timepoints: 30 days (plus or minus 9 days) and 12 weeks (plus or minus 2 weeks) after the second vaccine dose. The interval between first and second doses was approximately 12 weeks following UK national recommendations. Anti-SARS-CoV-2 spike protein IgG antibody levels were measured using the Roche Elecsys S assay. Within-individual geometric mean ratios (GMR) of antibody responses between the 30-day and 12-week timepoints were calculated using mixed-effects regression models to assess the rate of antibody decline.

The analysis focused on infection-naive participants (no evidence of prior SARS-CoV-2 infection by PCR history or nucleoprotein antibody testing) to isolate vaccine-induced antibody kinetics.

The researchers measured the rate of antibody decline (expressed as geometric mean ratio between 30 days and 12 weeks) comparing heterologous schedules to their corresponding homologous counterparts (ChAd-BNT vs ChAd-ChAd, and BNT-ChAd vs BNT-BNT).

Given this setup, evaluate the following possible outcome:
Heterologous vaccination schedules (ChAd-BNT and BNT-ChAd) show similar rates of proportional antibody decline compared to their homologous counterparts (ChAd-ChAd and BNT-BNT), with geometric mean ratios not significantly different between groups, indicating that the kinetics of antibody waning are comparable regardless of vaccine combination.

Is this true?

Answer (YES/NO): NO